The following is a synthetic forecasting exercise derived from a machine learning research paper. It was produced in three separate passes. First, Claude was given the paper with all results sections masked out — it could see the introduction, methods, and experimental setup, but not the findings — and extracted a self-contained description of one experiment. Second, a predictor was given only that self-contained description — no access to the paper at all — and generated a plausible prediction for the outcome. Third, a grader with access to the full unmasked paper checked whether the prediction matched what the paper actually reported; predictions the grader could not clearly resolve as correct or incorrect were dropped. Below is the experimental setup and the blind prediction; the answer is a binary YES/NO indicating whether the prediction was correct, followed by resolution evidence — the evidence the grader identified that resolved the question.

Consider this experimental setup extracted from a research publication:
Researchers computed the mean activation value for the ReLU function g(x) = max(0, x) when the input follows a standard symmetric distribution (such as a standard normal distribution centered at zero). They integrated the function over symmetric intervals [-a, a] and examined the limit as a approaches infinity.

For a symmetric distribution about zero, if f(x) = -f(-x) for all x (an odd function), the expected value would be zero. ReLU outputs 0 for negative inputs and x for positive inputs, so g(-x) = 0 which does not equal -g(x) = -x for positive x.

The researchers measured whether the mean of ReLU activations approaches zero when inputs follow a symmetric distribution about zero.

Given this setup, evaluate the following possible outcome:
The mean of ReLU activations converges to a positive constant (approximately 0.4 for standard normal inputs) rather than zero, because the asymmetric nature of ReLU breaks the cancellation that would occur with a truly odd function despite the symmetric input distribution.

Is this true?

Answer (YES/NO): YES